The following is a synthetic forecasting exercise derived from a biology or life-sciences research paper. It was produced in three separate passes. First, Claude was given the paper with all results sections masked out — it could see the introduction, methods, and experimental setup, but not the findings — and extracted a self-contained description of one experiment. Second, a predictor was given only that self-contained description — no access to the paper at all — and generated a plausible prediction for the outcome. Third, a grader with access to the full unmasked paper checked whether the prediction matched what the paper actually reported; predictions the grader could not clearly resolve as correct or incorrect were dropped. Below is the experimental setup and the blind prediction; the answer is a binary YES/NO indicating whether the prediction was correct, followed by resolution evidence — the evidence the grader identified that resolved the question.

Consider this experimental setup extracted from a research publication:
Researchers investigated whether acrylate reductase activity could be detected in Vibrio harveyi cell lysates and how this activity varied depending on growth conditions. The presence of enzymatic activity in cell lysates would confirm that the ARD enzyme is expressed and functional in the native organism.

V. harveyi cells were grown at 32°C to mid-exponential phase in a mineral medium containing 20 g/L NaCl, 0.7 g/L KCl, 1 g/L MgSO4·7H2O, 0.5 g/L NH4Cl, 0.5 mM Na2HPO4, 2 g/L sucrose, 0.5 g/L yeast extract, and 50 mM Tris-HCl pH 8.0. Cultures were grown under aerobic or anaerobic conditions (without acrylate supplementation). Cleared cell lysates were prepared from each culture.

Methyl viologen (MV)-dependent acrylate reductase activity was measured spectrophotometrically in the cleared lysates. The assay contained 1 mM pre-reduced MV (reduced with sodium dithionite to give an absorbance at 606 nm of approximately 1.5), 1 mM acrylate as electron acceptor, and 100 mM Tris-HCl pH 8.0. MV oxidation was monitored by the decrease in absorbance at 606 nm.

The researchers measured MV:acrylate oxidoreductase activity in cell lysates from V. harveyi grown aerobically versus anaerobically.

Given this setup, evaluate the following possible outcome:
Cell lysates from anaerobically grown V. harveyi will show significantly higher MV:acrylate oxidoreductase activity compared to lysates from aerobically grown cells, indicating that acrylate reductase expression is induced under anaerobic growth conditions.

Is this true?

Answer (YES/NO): YES